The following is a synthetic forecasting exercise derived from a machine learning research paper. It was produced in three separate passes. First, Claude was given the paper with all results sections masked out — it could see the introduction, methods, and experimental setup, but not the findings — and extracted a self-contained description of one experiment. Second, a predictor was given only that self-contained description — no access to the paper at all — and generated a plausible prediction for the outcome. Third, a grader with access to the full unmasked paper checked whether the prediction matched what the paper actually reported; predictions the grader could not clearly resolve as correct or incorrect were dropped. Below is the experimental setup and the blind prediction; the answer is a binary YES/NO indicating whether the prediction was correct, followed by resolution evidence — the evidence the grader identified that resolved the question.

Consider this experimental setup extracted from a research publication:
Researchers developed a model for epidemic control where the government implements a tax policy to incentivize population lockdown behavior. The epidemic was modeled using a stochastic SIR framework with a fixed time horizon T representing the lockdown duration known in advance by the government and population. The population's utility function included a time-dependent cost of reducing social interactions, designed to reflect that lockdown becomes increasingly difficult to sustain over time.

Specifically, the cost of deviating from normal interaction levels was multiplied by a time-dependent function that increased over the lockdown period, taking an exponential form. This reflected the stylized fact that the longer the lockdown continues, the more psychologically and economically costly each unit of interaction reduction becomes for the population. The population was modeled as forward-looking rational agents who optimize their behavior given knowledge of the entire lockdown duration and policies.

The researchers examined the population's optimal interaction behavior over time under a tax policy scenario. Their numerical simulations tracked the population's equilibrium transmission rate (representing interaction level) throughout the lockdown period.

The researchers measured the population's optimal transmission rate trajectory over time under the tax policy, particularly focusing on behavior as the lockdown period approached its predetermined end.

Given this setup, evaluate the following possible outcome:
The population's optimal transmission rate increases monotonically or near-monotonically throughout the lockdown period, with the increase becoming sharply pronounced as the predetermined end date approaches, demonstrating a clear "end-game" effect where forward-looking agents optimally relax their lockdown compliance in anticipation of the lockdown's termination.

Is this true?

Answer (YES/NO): NO